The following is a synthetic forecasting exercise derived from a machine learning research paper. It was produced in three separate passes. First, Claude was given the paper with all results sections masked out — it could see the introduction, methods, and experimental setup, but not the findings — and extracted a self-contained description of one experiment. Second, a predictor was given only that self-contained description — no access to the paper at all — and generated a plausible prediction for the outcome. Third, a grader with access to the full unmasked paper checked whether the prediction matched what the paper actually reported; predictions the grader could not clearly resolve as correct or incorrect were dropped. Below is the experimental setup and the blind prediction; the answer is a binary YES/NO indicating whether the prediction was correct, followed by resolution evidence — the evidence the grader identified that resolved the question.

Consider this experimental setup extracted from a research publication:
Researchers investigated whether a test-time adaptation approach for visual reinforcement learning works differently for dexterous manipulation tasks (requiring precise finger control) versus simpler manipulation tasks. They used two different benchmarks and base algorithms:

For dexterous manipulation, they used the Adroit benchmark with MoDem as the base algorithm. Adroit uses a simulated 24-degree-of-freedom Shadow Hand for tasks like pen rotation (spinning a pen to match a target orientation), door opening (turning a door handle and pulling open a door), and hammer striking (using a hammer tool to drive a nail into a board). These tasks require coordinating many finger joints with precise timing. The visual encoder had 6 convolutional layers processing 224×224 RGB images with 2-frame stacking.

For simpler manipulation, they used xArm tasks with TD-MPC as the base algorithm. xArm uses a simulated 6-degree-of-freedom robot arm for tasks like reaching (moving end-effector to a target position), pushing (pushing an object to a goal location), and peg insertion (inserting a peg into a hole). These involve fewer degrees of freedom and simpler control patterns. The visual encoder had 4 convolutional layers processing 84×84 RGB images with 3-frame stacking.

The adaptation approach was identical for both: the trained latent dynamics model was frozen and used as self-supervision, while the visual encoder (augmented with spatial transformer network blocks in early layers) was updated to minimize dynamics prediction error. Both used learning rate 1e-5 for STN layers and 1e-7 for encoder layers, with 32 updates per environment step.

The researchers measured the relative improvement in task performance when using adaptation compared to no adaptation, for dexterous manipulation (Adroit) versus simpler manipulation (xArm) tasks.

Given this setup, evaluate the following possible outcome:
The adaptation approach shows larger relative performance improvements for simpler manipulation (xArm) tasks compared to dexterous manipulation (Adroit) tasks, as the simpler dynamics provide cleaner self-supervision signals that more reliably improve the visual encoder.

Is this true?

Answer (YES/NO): NO